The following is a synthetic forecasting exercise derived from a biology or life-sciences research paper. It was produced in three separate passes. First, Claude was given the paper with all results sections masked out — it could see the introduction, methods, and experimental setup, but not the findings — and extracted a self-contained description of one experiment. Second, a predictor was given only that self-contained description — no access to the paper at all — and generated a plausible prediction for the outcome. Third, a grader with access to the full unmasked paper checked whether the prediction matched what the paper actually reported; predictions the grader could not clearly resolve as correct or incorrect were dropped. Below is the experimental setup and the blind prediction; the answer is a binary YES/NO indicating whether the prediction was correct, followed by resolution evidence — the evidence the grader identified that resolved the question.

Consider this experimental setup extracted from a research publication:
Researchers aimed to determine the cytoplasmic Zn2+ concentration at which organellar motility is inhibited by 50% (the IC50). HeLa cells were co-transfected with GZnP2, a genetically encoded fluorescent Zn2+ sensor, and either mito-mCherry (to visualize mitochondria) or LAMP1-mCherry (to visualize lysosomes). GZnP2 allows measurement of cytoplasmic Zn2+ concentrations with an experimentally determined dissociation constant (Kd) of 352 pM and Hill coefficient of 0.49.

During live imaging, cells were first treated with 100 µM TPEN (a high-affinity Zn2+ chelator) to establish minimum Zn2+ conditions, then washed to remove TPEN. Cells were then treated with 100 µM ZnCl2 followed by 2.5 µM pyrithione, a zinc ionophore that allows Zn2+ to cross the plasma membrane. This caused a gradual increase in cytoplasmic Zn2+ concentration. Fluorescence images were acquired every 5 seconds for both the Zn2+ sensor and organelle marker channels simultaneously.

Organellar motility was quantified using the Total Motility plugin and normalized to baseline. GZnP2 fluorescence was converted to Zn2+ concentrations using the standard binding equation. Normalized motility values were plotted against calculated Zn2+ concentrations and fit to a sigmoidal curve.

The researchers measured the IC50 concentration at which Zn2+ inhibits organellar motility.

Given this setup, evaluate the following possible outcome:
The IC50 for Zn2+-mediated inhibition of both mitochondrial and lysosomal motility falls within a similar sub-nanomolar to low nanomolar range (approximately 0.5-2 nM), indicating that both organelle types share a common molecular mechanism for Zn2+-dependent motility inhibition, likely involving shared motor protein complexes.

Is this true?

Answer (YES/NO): NO